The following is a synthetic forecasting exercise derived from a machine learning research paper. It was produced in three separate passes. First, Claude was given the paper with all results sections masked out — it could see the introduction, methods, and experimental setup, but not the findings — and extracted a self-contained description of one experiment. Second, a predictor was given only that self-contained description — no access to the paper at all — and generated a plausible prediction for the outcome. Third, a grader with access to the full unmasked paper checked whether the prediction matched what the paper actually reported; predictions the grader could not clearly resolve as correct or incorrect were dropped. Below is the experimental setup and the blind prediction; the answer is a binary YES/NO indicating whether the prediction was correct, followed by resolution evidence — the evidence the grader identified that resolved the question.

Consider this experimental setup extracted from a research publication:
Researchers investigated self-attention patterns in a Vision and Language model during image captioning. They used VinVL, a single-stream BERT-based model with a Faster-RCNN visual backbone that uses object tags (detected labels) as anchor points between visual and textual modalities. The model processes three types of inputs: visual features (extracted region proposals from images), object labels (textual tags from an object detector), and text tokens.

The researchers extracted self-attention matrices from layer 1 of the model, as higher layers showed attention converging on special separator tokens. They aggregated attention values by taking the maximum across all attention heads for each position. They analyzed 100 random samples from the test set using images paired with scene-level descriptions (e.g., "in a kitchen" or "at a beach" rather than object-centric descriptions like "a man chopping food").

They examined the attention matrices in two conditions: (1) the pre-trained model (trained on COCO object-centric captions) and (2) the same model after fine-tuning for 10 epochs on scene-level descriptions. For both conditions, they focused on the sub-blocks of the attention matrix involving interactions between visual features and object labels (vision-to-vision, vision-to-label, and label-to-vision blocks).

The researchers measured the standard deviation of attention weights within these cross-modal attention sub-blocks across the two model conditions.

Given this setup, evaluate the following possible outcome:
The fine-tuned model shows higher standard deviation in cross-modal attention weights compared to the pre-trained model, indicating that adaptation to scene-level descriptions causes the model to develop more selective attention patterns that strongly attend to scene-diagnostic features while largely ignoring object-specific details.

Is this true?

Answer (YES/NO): NO